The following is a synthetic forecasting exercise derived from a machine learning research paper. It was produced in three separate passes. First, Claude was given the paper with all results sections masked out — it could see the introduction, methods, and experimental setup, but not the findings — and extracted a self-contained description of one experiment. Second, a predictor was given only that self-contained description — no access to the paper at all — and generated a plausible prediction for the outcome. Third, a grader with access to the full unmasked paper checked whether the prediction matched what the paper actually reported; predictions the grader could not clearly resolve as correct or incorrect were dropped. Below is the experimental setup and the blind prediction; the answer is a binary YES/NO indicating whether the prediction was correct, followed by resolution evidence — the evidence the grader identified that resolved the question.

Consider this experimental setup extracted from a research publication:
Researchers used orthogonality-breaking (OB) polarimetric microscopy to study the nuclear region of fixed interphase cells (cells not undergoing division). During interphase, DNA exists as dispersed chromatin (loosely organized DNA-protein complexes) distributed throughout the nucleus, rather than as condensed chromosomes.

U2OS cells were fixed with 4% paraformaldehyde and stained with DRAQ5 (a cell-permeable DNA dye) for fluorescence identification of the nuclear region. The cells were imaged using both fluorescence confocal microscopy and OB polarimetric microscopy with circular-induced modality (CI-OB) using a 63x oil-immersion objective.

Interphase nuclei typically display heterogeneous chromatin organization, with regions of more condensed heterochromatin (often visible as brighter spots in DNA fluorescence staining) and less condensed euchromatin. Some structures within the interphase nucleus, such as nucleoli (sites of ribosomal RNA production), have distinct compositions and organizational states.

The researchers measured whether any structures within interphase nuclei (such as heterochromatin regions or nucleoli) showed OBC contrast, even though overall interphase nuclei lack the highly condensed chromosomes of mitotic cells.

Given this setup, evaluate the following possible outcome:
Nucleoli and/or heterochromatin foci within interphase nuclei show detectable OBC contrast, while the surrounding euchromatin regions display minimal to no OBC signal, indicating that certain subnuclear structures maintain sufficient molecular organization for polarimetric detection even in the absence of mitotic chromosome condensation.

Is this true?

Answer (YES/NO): NO